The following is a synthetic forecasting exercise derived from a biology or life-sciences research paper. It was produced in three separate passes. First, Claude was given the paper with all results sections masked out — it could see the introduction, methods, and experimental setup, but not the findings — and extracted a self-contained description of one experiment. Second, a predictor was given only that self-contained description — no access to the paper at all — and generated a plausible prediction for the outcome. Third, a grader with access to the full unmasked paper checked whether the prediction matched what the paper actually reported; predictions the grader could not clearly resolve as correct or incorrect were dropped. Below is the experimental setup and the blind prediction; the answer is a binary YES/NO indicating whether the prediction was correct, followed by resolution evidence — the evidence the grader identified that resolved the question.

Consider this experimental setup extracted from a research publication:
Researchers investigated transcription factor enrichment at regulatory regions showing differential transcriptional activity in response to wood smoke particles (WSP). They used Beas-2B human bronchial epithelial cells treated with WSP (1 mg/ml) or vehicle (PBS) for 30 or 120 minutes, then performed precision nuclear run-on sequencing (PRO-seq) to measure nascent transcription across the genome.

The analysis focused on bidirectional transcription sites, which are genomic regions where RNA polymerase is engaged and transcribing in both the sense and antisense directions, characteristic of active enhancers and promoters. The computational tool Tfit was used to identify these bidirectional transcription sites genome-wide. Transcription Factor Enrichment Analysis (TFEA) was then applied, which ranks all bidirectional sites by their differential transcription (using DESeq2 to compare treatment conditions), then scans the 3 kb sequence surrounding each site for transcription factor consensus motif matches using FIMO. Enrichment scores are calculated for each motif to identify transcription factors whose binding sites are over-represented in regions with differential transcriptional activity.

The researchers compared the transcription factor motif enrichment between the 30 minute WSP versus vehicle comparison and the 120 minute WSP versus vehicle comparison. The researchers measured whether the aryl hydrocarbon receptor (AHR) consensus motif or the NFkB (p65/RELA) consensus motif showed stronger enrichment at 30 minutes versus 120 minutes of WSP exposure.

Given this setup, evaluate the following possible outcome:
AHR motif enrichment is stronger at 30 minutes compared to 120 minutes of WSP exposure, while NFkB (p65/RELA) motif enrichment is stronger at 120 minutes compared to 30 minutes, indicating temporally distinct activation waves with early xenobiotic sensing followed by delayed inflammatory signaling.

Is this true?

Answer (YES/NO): YES